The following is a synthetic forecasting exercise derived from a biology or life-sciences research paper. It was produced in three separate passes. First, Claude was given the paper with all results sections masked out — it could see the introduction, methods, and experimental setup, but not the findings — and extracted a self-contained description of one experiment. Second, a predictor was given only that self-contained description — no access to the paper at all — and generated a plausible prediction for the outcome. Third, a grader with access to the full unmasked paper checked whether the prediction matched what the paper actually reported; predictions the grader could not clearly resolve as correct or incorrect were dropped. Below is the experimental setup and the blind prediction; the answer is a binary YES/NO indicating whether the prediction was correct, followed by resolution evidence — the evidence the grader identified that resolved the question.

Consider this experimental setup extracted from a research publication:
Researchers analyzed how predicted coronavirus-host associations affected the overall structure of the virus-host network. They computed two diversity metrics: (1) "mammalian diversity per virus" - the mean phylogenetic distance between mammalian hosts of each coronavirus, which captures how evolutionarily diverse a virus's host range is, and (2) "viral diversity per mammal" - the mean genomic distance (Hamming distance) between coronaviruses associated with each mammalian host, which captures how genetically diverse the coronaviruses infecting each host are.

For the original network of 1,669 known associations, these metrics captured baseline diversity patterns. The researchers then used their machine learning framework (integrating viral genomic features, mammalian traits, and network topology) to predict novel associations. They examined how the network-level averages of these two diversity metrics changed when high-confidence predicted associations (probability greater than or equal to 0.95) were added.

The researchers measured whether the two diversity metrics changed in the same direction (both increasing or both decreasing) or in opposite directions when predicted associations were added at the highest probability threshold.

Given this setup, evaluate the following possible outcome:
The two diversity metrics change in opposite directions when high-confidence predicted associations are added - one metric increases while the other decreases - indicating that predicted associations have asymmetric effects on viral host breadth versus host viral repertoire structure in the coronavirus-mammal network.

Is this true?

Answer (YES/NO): NO